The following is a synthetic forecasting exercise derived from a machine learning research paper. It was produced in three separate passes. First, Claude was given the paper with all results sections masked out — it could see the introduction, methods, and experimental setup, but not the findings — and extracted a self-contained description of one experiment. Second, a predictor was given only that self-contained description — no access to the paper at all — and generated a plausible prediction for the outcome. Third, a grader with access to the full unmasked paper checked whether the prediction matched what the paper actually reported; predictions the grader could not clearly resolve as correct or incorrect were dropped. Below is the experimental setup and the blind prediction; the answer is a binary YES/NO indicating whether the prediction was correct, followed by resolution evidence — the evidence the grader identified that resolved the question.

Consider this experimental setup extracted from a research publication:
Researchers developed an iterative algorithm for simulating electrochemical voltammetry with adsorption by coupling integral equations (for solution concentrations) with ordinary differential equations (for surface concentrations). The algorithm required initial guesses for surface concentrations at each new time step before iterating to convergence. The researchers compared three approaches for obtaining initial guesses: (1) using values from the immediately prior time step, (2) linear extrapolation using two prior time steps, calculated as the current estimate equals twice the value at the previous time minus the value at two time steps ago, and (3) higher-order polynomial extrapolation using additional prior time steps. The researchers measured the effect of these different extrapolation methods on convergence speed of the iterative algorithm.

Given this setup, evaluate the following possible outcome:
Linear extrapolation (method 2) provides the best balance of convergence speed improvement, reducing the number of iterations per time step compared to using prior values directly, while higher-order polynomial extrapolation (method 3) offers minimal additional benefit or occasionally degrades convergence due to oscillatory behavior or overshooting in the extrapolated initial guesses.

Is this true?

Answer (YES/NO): YES